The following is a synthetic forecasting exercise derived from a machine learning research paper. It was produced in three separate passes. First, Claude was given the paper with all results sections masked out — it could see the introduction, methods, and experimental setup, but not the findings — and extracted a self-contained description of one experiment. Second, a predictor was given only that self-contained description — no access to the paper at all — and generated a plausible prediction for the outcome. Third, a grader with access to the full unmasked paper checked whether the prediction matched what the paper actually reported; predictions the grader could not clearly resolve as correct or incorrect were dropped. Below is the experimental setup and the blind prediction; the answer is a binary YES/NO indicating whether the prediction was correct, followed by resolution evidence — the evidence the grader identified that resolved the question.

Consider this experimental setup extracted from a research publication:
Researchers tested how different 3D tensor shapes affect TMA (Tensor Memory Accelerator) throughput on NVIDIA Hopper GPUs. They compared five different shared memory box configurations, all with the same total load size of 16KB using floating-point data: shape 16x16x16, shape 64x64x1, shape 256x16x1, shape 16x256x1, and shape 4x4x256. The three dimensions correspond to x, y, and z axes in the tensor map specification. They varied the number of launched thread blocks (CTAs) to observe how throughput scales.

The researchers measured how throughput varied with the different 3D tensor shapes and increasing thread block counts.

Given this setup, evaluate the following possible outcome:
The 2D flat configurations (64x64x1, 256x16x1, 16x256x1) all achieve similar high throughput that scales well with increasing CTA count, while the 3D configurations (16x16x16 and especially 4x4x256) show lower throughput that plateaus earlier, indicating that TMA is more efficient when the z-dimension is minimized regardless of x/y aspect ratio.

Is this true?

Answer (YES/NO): NO